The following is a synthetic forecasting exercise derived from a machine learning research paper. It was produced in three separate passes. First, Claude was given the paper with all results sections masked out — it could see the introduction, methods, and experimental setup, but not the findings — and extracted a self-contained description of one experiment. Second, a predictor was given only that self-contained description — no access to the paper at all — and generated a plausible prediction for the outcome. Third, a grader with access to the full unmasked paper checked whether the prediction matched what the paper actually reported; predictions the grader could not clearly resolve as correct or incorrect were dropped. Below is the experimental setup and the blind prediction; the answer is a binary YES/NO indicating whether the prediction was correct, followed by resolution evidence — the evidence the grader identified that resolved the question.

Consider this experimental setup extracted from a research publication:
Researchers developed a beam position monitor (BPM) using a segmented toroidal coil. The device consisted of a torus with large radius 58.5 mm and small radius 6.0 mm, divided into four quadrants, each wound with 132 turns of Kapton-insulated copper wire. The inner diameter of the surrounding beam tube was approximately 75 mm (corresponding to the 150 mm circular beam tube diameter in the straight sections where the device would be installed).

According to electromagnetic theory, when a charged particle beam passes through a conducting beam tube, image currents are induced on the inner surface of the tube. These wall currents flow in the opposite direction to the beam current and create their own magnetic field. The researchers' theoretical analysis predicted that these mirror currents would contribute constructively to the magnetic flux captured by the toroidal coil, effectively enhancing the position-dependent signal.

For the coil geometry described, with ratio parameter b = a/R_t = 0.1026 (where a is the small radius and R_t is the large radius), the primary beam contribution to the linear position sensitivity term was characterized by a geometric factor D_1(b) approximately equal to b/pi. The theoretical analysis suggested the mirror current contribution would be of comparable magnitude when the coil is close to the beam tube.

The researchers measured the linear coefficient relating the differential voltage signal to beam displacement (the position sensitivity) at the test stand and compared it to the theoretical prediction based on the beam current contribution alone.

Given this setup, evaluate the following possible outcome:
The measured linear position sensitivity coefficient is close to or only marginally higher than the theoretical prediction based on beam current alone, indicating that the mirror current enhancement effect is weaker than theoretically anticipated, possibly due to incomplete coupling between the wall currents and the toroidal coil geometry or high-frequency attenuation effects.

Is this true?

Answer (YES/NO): NO